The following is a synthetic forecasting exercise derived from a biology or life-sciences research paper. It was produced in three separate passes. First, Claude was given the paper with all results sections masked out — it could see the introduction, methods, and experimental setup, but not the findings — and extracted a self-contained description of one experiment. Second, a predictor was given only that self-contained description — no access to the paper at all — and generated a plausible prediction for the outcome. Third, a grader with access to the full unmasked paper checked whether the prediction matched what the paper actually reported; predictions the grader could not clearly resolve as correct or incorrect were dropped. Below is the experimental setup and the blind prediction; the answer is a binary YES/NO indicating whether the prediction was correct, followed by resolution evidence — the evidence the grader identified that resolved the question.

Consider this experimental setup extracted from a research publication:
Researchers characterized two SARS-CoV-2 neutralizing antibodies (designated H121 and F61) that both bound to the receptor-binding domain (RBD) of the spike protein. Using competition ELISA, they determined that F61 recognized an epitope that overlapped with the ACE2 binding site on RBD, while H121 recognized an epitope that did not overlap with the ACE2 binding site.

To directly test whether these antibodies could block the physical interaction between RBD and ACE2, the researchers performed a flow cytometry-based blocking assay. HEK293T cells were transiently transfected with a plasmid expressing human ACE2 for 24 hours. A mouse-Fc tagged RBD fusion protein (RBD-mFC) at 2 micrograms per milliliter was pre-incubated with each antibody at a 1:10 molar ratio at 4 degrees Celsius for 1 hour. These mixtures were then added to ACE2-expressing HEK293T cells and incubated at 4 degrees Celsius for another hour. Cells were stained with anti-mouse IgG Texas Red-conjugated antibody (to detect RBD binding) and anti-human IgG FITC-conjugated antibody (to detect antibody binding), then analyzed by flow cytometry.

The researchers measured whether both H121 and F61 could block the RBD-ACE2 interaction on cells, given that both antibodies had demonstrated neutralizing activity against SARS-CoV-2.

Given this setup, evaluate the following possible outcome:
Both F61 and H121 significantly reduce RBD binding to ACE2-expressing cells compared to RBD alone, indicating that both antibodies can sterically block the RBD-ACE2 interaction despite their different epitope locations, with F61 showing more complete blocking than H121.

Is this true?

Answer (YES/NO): NO